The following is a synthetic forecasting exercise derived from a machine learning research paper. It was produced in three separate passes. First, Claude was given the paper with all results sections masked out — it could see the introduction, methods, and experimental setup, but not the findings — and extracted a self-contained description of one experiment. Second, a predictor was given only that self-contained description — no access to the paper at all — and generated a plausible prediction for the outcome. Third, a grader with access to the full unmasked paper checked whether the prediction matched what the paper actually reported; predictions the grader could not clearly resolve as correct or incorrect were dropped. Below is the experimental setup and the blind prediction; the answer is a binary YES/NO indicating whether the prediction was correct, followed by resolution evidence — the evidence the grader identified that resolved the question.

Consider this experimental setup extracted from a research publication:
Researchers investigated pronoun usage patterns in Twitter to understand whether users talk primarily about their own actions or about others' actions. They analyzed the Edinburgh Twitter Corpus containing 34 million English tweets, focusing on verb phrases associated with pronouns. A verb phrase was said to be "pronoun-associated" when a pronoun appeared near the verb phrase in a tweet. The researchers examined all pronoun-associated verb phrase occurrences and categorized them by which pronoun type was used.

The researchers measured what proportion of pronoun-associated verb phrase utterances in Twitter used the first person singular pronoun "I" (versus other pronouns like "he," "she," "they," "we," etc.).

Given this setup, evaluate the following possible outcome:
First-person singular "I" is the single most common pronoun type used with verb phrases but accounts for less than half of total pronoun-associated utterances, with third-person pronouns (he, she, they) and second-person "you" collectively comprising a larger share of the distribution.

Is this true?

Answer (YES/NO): NO